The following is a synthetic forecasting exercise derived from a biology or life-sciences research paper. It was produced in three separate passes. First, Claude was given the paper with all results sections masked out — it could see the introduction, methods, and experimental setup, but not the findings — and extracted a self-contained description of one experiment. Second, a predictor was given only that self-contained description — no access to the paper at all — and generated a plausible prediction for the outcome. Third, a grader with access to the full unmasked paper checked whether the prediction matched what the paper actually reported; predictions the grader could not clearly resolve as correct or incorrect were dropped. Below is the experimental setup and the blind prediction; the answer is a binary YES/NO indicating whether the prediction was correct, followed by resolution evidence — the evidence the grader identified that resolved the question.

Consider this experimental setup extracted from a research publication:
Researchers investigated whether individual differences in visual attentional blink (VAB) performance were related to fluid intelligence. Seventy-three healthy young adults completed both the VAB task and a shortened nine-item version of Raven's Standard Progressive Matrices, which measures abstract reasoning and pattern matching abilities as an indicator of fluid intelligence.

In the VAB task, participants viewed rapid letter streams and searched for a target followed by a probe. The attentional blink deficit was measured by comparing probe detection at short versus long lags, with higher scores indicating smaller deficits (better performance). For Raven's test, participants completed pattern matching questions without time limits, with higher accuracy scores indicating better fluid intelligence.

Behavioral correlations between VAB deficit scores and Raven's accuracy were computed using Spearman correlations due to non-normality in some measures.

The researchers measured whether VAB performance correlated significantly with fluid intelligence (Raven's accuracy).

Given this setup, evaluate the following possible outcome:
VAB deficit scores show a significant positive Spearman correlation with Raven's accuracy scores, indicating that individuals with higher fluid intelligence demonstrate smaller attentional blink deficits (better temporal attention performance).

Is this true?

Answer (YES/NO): NO